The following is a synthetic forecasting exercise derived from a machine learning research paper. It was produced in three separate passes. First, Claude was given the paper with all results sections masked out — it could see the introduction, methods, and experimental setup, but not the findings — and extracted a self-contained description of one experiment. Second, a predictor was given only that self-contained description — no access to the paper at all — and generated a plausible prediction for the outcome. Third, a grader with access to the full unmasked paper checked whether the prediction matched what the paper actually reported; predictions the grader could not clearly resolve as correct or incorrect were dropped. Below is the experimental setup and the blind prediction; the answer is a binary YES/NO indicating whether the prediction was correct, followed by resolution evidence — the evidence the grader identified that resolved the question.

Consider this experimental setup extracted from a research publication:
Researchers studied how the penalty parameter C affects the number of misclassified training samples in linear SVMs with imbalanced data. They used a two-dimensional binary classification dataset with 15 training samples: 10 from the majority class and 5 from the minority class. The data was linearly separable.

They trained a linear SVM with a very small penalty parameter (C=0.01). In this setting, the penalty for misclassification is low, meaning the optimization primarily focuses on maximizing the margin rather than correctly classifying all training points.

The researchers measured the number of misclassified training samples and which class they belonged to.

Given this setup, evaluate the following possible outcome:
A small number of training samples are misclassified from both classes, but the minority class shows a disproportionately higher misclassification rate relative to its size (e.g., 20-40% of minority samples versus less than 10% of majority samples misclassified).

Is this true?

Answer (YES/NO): NO